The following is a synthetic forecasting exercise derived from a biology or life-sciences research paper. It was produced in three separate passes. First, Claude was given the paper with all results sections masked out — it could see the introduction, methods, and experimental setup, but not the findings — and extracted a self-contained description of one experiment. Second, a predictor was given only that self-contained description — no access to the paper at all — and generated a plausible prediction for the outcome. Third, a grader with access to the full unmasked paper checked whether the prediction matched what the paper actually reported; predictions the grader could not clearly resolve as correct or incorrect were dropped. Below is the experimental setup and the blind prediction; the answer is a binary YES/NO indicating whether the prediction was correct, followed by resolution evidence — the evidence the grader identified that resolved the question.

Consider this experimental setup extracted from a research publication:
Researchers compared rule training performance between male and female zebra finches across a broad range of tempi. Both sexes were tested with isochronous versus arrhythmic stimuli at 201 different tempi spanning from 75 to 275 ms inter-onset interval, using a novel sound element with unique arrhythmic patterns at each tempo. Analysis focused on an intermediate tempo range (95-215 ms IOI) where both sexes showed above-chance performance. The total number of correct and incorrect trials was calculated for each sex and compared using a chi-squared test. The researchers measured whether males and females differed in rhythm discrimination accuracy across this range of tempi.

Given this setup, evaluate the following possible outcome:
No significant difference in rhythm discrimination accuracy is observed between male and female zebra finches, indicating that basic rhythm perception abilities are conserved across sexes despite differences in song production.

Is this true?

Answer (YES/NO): NO